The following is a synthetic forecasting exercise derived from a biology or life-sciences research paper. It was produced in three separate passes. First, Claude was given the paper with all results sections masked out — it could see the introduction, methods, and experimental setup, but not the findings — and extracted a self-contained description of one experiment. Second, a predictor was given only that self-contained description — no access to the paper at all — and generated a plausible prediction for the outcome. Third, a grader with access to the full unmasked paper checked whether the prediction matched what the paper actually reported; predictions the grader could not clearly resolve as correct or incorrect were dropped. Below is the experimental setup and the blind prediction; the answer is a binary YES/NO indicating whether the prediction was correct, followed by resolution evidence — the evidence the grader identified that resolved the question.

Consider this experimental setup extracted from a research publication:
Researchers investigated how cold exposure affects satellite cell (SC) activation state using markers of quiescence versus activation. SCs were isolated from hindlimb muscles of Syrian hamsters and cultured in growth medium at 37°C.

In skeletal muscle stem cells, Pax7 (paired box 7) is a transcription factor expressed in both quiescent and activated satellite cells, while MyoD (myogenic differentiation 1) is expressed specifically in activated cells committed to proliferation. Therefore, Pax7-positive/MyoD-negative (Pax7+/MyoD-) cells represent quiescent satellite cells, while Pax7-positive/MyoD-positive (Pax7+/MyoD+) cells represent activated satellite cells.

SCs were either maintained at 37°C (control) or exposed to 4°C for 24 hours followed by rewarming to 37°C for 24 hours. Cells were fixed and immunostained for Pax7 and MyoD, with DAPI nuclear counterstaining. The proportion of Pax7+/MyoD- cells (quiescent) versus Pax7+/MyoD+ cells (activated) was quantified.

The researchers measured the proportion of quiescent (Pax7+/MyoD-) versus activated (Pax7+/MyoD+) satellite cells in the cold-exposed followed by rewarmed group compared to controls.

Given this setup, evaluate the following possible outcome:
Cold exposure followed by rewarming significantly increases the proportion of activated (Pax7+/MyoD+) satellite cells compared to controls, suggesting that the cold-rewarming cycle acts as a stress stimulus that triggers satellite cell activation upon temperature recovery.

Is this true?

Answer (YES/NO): NO